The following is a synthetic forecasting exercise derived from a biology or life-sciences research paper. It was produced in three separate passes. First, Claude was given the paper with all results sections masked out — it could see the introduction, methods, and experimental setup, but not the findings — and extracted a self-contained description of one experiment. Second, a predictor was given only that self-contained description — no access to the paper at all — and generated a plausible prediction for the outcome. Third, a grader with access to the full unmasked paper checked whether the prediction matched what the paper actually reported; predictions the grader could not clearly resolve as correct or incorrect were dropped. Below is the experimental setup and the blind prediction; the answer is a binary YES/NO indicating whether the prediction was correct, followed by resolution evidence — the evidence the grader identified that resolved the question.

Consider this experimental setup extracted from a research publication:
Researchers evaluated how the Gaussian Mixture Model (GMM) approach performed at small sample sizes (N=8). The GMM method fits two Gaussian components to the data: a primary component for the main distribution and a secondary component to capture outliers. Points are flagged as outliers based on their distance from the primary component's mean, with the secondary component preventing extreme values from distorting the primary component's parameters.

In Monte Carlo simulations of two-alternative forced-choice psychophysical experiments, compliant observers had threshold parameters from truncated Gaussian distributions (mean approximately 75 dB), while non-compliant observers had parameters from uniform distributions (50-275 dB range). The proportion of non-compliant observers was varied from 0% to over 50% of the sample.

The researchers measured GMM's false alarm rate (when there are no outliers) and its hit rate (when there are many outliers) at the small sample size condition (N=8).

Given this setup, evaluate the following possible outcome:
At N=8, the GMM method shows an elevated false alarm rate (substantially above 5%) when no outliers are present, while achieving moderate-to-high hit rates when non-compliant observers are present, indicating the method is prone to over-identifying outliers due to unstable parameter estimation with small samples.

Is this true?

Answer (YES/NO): YES